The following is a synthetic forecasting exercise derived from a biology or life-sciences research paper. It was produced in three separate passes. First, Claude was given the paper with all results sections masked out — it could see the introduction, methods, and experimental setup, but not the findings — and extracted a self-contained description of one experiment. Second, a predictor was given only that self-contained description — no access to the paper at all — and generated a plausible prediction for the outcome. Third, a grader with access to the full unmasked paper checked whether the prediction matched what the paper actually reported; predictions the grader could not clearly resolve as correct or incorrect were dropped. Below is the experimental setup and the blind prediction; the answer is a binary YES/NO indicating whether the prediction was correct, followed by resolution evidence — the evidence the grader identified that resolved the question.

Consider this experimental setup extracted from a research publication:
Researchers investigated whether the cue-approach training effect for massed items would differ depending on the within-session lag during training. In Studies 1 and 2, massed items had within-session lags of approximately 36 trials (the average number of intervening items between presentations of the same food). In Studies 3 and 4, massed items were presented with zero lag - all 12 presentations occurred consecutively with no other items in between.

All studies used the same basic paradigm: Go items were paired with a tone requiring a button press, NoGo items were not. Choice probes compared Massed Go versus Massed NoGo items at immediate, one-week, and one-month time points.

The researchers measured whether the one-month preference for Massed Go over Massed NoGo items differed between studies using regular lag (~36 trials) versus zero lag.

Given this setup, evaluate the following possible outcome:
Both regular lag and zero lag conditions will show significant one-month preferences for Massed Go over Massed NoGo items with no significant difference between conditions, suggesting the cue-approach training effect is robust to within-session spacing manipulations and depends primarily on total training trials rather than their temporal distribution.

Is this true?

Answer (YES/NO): NO